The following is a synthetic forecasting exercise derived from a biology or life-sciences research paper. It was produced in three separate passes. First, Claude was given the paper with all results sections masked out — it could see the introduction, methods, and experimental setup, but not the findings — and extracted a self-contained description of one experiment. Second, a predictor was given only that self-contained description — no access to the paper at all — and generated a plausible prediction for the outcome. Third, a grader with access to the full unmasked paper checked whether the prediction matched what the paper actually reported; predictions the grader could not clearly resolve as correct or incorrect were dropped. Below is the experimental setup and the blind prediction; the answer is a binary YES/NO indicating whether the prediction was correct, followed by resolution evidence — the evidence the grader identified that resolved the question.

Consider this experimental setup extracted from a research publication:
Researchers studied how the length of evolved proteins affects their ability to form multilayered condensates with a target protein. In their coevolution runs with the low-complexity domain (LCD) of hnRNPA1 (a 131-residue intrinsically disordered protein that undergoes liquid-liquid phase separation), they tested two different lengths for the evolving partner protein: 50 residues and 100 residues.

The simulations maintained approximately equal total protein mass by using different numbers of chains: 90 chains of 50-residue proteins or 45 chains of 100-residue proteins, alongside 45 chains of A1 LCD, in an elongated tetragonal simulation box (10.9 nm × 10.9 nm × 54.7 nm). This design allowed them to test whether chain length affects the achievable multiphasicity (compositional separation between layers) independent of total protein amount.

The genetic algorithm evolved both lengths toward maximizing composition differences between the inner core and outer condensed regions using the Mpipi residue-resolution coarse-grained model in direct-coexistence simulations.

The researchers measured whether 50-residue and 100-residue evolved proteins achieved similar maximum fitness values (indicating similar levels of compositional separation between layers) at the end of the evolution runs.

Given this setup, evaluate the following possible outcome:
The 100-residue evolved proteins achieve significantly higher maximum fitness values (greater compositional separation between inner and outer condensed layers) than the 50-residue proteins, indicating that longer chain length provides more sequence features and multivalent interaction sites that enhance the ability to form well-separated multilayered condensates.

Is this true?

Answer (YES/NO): YES